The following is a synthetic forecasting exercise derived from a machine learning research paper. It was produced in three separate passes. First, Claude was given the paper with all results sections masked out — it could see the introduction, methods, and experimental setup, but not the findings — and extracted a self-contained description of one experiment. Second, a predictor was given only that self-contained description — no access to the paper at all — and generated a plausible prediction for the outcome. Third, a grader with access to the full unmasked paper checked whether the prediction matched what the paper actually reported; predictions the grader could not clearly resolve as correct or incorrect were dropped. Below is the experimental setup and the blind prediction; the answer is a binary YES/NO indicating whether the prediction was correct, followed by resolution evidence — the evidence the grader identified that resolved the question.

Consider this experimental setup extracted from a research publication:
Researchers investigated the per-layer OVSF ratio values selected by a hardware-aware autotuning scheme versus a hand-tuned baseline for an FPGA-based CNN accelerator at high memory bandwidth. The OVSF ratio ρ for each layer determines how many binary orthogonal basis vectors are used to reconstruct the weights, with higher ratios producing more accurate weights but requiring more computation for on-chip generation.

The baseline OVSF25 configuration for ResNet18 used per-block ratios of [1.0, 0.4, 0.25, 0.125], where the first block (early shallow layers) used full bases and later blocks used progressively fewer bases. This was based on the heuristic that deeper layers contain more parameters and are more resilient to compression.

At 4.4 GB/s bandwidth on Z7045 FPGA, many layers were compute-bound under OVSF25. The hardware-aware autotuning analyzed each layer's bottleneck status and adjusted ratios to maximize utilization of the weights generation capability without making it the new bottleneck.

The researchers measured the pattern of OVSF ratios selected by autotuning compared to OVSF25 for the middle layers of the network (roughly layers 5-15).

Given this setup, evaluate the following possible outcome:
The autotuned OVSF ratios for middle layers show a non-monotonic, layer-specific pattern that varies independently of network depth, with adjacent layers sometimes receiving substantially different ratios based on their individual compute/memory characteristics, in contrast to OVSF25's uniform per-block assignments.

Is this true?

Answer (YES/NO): NO